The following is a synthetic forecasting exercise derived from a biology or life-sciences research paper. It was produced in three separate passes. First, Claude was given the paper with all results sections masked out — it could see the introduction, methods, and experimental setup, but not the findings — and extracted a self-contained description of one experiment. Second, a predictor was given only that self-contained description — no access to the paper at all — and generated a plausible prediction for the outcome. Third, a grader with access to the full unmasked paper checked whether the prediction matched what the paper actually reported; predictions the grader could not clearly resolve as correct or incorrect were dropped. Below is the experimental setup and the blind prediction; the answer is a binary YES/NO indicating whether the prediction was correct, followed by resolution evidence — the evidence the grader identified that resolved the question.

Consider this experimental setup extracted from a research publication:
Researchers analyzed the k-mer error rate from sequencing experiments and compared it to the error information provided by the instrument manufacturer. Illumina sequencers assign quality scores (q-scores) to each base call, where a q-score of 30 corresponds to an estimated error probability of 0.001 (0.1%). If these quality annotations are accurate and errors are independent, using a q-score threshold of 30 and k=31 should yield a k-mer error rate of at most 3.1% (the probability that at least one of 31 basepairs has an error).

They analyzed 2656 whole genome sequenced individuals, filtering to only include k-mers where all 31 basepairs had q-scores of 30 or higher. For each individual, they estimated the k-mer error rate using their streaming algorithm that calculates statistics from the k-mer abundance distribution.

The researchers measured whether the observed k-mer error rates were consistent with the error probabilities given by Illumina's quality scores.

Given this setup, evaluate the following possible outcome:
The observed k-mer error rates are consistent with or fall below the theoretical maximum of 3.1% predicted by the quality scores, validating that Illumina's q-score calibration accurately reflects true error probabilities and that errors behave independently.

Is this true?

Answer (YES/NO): NO